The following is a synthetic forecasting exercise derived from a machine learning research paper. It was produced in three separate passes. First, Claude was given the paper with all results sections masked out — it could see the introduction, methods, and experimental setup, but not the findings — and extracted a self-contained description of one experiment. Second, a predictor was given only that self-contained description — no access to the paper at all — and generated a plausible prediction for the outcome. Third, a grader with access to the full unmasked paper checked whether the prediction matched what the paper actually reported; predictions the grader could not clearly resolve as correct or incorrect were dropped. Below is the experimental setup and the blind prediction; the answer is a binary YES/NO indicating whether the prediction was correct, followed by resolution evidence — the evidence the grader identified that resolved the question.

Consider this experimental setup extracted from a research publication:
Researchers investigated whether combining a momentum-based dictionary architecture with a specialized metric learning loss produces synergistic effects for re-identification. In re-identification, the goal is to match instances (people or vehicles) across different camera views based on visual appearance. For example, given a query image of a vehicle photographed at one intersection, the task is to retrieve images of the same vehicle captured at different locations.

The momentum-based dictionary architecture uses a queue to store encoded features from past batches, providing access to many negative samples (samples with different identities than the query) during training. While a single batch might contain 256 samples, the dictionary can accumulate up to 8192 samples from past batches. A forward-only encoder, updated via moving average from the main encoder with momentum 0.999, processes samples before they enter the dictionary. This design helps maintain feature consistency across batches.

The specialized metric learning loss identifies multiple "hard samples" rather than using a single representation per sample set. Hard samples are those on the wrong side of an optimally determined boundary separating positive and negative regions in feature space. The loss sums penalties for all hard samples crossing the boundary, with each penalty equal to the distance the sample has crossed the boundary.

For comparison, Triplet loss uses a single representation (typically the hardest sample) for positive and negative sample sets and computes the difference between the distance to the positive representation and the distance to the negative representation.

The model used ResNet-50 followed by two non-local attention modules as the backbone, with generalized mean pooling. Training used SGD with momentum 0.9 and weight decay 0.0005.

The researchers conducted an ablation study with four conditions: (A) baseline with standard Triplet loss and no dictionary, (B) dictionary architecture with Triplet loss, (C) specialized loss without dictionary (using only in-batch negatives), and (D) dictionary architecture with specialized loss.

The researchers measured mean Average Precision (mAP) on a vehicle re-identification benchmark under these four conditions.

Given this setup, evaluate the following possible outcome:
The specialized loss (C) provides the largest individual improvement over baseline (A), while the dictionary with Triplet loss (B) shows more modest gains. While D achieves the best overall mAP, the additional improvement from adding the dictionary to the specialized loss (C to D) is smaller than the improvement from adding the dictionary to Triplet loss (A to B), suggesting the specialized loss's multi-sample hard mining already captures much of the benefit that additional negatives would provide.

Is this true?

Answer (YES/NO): NO